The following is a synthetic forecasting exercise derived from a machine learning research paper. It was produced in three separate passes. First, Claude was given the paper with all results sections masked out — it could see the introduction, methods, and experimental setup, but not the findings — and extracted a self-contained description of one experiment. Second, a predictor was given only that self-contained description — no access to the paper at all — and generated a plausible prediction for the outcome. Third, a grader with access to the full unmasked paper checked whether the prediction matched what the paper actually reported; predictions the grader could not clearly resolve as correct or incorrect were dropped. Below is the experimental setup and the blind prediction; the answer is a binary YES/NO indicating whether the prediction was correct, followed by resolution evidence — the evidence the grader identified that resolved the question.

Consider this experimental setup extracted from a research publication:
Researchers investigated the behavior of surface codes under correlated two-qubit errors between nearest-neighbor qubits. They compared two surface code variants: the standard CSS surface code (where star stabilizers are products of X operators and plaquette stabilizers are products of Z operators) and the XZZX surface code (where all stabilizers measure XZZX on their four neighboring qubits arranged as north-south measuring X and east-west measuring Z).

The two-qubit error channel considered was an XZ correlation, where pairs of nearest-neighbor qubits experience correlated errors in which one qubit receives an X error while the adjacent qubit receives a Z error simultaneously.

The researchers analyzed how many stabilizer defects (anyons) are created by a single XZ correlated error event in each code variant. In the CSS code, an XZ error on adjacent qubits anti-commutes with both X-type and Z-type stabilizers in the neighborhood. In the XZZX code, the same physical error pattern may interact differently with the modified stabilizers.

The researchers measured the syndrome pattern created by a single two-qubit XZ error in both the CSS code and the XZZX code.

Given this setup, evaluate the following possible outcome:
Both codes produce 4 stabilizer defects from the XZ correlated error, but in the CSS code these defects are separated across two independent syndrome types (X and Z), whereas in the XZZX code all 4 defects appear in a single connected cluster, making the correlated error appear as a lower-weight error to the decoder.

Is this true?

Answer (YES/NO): NO